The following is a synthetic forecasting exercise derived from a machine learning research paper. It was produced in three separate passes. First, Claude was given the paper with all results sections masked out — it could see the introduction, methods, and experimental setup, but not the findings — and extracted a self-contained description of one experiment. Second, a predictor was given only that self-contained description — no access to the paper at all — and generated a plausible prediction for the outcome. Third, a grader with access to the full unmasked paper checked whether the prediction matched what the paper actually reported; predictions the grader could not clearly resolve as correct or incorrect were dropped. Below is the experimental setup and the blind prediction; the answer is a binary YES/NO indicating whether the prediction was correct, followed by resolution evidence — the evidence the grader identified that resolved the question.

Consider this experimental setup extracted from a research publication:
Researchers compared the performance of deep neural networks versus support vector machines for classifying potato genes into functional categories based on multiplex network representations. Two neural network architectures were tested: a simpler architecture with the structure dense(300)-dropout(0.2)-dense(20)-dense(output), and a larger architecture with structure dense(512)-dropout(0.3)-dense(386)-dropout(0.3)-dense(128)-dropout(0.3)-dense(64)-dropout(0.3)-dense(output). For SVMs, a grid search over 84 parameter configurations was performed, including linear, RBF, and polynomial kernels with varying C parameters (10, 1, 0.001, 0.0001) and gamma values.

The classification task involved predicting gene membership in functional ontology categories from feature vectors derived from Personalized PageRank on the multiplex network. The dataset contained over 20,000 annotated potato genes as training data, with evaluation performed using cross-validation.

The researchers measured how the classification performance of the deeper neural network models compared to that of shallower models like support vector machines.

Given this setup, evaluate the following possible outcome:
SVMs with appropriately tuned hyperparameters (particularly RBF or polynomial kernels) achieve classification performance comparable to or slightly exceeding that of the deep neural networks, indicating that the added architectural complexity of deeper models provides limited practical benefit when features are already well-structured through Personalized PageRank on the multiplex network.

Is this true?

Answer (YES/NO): YES